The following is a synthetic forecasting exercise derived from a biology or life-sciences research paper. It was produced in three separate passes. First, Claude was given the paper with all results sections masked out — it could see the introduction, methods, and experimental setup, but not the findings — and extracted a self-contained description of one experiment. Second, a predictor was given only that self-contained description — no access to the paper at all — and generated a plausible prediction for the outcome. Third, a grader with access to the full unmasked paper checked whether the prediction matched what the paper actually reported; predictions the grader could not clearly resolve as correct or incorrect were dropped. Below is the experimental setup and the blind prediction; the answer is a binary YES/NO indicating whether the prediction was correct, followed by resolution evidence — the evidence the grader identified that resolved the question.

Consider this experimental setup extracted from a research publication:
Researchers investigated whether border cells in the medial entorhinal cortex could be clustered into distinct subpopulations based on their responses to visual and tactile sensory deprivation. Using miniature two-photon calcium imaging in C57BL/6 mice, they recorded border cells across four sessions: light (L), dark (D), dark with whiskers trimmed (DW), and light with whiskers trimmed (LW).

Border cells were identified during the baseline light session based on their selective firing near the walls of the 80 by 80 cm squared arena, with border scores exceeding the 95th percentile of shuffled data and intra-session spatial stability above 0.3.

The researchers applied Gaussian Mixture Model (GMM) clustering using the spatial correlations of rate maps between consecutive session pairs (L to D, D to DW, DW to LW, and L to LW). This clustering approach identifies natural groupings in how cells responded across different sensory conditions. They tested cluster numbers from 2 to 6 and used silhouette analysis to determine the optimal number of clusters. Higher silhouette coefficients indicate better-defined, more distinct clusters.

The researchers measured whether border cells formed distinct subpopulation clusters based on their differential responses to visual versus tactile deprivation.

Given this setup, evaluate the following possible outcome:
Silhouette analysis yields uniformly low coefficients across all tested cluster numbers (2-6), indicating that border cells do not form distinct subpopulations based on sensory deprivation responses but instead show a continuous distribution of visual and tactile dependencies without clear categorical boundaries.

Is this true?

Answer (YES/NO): NO